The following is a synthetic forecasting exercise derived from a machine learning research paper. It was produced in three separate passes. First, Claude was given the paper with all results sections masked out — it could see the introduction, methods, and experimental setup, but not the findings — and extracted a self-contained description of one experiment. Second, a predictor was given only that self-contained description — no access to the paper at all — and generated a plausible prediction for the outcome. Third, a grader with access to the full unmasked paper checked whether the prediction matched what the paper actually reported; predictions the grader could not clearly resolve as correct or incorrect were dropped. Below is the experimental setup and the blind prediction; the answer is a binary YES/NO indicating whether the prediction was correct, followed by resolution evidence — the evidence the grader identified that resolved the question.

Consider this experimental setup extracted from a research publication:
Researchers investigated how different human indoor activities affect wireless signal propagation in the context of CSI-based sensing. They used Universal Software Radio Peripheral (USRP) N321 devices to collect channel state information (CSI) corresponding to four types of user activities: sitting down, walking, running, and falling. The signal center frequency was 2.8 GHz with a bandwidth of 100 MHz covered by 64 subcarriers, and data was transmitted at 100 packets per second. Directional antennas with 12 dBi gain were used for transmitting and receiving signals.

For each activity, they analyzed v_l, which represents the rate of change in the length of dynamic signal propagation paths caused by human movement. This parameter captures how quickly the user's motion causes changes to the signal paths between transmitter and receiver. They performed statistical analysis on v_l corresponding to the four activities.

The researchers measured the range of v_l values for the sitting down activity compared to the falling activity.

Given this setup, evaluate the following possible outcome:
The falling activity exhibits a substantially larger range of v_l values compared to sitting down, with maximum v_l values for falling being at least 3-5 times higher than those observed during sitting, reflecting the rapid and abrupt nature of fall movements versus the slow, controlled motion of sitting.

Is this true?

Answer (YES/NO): NO